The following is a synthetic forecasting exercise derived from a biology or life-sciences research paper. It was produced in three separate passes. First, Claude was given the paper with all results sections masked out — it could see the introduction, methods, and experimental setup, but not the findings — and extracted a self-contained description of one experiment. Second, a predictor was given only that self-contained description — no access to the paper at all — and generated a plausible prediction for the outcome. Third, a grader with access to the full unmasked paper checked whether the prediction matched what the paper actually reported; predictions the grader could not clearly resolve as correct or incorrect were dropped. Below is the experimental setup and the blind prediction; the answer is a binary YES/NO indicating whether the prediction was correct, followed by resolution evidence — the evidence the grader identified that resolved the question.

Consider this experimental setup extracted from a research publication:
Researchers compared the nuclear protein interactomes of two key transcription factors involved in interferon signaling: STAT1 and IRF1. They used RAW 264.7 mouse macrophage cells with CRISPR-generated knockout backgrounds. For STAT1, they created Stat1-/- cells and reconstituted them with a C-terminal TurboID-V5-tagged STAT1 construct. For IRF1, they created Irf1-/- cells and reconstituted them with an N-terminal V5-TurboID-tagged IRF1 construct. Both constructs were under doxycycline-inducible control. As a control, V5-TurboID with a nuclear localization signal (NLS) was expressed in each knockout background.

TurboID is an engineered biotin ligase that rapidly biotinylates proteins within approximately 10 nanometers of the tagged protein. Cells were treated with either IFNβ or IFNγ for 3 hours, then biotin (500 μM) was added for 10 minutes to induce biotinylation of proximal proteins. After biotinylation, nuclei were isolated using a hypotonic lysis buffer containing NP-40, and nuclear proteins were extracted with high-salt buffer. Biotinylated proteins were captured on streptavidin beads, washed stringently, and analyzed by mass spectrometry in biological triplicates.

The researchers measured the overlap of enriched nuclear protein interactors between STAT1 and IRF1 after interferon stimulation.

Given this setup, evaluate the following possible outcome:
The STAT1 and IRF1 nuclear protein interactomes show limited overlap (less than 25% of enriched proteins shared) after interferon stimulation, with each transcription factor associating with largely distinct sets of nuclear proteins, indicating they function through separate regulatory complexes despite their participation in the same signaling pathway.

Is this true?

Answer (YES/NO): YES